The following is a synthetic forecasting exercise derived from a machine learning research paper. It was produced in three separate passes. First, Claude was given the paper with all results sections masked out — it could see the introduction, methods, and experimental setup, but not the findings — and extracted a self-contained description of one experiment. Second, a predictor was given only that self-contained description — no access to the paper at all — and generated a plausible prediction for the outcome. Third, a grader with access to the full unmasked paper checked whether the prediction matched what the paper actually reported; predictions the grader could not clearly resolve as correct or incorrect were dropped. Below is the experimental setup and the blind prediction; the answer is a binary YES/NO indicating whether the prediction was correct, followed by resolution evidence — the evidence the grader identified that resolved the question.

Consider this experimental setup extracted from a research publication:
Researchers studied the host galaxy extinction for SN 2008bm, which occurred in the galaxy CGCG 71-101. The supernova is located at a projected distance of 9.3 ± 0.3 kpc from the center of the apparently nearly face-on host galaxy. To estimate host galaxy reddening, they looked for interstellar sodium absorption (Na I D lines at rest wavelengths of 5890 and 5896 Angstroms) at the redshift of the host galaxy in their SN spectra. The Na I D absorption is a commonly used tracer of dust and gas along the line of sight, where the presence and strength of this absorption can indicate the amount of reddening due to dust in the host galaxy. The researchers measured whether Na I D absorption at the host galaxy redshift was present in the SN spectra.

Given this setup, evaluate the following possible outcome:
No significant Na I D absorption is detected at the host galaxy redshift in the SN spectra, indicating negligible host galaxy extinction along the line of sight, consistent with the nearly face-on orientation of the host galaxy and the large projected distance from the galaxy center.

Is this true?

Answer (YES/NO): YES